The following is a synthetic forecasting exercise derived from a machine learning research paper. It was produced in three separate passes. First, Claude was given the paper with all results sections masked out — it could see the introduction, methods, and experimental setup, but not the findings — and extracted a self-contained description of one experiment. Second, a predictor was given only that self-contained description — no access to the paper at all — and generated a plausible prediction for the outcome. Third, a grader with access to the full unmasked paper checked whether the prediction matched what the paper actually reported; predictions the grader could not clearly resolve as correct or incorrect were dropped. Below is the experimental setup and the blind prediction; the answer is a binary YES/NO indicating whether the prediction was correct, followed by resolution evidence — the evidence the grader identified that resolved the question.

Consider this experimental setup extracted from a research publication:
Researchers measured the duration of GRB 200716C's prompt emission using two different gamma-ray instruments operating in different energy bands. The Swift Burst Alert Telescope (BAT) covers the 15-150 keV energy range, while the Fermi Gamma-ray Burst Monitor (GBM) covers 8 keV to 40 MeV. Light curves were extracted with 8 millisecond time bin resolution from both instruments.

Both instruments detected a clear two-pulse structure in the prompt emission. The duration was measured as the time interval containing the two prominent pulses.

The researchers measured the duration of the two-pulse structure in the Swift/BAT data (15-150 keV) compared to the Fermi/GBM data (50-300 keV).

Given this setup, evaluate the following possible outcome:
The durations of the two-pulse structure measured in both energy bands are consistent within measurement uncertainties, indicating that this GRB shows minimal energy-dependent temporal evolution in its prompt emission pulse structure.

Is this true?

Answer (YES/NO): NO